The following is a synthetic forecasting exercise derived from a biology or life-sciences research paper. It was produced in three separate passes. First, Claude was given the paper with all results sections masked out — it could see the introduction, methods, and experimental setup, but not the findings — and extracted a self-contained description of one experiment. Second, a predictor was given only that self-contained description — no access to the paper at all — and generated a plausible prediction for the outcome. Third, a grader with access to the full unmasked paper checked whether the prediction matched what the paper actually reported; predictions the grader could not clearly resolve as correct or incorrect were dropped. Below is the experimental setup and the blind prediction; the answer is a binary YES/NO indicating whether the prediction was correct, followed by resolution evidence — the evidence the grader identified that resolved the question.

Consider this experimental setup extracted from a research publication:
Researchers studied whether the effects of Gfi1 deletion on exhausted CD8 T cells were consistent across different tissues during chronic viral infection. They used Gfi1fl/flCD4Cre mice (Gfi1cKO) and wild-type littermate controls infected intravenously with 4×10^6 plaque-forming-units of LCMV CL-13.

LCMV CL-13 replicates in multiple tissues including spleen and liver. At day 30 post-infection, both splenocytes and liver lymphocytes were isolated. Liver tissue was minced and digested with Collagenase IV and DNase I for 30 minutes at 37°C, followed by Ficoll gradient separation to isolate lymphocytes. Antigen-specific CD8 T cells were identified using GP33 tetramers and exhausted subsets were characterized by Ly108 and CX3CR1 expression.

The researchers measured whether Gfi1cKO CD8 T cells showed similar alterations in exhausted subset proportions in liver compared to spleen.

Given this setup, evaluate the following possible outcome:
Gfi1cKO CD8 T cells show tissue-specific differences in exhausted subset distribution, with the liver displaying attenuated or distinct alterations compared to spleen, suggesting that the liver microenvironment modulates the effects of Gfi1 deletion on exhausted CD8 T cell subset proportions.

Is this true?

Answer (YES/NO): NO